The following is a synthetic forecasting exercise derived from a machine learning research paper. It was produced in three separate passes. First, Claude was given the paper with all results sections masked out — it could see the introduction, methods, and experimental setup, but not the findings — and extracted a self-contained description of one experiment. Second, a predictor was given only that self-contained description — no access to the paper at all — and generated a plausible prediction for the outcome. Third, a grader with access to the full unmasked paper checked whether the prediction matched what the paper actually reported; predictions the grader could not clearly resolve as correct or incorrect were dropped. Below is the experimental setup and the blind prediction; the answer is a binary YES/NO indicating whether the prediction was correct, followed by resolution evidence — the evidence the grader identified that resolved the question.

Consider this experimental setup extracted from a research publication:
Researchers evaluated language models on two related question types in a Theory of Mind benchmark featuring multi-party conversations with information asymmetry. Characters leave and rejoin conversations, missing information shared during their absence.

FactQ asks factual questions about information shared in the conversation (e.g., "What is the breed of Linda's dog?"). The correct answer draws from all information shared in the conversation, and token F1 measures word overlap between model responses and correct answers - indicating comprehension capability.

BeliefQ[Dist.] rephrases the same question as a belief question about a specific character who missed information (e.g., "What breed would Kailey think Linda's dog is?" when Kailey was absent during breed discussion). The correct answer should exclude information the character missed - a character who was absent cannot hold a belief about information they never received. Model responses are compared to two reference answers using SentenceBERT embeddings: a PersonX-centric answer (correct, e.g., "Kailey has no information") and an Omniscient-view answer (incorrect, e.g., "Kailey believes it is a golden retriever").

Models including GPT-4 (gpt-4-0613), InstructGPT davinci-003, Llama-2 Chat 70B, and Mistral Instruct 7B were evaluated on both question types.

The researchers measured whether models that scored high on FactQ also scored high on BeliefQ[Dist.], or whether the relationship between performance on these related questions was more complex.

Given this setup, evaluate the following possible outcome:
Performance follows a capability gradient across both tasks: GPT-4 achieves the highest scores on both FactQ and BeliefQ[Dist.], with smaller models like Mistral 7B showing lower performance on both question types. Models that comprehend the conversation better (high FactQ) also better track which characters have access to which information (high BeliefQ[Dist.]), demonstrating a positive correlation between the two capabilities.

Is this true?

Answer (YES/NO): NO